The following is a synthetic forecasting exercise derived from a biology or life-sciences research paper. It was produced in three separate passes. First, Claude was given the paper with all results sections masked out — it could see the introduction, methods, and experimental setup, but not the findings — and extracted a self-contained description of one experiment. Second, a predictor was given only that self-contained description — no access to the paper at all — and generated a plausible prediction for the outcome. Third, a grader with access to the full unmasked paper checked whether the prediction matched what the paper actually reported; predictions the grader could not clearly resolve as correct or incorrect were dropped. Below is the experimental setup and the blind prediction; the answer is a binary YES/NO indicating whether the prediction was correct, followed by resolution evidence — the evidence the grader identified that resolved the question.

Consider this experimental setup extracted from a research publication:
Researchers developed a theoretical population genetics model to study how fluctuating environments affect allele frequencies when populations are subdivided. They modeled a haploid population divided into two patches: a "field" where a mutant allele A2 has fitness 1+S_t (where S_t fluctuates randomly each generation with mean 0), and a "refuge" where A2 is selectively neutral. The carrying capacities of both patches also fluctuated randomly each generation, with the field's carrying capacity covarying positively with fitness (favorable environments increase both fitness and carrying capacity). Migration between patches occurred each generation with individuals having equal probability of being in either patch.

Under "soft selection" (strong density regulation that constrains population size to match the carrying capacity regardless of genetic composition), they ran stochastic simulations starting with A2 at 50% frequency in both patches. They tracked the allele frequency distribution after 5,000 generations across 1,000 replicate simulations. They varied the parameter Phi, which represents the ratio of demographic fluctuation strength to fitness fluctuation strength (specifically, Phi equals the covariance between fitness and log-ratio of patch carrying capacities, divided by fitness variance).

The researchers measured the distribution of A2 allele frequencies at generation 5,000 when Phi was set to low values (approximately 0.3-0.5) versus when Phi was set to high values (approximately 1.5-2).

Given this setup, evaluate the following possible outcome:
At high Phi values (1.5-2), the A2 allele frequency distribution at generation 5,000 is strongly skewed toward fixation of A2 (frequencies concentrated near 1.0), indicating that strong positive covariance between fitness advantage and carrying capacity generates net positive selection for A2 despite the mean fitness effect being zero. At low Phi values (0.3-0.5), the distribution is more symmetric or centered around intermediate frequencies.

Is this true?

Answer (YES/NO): NO